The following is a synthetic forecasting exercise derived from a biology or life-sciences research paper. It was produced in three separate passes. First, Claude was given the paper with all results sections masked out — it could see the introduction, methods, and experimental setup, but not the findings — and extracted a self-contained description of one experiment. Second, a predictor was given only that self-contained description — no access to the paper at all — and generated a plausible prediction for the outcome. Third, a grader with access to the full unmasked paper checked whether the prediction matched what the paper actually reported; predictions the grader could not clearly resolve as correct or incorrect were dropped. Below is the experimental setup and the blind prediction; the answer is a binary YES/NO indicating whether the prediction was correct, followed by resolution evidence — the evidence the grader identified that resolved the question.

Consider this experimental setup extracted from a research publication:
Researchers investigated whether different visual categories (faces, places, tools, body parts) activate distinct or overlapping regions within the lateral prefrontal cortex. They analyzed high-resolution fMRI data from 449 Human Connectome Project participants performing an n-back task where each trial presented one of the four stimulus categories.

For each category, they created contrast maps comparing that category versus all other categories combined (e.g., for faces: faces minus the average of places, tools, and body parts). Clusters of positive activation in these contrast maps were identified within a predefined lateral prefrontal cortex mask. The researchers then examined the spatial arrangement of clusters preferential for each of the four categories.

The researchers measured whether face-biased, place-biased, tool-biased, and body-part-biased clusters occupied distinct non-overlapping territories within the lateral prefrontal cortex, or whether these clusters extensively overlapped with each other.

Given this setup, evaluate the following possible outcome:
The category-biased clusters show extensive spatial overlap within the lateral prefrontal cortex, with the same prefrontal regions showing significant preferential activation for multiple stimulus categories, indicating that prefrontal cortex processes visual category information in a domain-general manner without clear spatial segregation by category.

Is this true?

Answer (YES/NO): NO